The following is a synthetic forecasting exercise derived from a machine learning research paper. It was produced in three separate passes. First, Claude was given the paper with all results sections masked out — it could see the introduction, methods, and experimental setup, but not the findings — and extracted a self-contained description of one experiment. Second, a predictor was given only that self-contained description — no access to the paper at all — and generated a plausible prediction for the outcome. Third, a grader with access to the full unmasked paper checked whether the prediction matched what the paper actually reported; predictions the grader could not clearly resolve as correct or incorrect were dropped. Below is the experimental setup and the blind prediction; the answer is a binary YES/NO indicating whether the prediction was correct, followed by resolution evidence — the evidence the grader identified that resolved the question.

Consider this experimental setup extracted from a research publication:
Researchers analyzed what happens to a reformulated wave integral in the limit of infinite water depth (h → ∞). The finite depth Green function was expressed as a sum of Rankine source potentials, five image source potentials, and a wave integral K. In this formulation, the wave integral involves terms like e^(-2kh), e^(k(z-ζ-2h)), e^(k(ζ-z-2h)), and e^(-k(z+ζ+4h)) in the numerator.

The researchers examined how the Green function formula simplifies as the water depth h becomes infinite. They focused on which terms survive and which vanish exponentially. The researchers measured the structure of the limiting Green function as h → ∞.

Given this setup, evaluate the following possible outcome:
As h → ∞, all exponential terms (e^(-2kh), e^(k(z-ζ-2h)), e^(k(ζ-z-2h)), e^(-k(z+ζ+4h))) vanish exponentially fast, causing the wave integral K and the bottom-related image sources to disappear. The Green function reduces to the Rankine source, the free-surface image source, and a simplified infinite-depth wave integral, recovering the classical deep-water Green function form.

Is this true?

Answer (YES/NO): YES